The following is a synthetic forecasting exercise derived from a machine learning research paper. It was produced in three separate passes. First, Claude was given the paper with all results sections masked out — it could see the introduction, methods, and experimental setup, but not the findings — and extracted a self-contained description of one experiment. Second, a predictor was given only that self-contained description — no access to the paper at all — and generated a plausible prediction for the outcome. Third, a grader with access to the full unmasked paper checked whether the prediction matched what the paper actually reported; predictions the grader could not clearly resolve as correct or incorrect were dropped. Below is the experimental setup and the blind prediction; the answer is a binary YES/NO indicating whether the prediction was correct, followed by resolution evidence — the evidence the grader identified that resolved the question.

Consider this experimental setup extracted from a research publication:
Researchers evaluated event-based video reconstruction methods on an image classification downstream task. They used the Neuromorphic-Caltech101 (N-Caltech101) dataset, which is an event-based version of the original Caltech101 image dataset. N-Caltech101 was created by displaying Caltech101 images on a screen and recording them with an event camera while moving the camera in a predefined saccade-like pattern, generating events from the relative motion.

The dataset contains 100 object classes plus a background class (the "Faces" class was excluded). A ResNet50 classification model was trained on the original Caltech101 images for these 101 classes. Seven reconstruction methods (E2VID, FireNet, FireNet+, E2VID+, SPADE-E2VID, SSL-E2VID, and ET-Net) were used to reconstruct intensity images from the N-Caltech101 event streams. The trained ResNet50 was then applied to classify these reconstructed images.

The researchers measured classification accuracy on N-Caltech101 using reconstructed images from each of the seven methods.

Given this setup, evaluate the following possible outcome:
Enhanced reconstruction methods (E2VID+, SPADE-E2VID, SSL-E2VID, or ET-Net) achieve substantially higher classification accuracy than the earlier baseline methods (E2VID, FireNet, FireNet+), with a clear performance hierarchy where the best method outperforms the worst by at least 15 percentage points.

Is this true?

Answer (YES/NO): NO